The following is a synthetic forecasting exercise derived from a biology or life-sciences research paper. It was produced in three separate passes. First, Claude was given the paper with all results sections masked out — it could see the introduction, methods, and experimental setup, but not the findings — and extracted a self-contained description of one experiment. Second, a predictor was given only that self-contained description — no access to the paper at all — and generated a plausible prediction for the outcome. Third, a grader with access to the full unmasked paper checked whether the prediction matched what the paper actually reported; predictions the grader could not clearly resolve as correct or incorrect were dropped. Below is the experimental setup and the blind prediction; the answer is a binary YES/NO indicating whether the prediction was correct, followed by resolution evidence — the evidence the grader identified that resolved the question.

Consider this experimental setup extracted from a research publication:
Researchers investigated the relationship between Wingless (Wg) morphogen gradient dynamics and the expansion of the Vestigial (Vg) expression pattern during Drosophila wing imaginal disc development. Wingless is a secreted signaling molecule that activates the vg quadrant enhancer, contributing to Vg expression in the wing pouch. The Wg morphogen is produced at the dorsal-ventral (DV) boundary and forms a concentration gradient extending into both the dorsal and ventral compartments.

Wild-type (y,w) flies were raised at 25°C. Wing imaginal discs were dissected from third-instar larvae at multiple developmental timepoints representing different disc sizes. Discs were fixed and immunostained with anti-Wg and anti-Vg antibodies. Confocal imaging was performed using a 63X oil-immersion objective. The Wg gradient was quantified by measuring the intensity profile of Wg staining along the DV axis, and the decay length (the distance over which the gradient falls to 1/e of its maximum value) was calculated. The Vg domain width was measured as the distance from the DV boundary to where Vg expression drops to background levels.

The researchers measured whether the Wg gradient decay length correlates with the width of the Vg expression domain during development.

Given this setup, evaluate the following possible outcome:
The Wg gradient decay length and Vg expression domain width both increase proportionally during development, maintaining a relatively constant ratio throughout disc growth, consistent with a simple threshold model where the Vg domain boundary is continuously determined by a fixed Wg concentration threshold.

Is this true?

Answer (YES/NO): NO